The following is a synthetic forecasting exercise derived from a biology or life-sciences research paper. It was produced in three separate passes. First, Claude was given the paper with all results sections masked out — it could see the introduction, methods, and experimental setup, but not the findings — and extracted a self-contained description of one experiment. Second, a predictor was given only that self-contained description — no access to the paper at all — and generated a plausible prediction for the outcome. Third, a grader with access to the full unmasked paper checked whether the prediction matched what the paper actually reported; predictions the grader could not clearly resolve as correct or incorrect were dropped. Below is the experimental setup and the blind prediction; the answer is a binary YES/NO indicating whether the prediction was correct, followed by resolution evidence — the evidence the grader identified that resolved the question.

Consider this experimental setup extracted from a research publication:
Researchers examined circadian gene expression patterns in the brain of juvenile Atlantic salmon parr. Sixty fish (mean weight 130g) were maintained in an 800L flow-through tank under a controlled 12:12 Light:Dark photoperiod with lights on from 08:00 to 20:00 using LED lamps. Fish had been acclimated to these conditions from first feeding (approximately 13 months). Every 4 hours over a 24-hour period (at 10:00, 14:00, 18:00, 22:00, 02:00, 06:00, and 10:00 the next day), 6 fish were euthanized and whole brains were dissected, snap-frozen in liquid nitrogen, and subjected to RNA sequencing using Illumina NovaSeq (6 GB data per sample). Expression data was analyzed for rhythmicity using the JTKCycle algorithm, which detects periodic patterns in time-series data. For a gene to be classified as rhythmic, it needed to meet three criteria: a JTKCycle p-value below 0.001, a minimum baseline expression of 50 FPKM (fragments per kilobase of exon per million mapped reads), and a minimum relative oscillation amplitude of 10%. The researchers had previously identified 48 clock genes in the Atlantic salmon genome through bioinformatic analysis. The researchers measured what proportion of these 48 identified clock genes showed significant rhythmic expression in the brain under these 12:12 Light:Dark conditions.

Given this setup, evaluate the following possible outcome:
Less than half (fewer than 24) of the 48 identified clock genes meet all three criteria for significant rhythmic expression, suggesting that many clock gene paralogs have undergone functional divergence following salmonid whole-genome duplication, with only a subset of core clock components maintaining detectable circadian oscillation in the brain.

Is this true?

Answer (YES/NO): YES